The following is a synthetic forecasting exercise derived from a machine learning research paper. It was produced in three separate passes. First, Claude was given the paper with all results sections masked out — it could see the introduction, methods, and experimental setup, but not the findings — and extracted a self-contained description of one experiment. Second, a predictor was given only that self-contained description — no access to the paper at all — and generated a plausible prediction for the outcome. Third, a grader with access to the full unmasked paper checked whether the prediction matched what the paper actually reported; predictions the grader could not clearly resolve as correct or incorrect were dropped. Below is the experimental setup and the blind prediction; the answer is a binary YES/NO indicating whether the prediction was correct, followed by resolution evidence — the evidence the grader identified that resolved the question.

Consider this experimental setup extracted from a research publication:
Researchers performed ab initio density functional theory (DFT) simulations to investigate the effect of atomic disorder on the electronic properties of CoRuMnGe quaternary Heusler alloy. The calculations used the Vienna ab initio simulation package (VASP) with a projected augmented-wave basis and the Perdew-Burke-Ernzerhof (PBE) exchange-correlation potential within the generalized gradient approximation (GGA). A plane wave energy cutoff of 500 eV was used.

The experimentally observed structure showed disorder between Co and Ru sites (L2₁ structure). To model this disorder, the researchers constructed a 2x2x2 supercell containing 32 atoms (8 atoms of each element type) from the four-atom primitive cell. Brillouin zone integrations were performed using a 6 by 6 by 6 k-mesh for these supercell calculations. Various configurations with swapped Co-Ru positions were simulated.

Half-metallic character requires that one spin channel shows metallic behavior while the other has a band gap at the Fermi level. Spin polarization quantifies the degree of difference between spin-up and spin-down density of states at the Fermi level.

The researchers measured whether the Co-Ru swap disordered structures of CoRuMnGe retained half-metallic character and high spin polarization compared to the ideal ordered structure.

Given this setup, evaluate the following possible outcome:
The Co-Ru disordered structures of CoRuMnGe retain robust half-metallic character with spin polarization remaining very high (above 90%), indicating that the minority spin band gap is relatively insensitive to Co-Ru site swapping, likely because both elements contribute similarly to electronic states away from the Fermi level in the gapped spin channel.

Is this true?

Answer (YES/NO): YES